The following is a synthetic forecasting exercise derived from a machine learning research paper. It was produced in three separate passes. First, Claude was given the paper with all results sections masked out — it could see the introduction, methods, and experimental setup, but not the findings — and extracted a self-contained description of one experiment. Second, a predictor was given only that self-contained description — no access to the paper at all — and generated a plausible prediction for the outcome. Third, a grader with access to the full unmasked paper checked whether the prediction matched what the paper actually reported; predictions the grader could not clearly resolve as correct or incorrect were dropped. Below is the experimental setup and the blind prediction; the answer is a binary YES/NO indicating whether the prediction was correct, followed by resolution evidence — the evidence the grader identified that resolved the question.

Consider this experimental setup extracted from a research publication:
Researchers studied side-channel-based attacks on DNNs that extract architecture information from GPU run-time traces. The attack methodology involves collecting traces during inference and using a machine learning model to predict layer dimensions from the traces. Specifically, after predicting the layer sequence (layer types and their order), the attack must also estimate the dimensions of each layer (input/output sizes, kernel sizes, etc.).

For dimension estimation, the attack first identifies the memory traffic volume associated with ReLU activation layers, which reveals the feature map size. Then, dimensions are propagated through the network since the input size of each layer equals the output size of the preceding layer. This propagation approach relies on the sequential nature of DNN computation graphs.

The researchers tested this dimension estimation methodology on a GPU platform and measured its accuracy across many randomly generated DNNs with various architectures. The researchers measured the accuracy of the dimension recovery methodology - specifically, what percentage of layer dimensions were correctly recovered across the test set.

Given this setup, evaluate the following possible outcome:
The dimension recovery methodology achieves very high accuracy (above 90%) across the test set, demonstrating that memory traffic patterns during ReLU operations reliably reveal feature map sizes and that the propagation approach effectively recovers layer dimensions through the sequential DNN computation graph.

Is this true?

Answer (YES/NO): YES